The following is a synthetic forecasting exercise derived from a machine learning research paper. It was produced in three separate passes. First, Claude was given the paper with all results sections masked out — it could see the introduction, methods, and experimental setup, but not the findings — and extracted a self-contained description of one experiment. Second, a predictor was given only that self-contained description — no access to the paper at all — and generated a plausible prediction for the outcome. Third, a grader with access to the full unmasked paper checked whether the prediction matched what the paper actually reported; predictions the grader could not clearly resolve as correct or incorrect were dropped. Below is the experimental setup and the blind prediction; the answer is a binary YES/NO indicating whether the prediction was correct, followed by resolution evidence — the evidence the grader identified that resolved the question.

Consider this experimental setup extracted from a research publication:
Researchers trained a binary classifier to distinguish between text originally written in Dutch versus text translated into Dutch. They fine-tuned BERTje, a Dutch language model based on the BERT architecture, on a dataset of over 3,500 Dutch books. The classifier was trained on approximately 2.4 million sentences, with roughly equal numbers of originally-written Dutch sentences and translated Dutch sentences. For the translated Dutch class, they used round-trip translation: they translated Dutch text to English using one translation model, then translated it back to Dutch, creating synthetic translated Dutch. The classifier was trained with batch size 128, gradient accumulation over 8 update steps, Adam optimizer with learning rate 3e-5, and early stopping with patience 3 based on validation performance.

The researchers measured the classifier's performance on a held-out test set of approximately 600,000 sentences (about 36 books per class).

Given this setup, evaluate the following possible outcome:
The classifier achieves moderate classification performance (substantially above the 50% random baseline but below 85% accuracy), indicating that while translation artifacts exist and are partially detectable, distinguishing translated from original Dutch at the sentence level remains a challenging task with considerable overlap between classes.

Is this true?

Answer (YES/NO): NO